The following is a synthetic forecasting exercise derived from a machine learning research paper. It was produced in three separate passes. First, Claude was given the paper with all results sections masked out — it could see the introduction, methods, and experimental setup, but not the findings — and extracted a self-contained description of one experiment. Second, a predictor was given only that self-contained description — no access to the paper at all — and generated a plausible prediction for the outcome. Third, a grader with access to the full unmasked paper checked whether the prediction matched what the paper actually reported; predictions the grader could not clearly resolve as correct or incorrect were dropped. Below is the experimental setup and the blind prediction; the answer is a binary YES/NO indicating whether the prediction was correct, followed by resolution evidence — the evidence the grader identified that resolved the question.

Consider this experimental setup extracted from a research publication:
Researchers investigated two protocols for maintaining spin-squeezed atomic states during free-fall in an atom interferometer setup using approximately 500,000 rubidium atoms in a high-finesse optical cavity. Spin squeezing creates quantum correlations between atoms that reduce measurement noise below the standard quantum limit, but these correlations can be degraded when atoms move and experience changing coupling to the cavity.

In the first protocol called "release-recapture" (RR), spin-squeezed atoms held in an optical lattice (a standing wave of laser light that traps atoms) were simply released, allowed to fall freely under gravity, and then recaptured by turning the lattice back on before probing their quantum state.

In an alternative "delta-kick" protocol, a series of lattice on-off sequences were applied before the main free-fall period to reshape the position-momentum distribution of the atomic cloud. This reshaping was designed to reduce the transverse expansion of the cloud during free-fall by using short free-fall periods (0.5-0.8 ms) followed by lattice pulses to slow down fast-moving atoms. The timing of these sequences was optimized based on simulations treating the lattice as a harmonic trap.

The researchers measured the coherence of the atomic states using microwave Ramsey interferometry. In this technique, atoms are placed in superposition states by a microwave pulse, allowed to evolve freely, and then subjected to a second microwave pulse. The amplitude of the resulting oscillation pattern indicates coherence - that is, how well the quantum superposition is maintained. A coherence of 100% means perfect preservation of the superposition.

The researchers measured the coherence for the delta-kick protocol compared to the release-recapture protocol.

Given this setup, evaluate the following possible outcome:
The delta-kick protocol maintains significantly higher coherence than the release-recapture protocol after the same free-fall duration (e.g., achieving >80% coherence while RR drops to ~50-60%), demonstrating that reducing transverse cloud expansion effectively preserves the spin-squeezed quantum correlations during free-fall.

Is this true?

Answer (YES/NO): NO